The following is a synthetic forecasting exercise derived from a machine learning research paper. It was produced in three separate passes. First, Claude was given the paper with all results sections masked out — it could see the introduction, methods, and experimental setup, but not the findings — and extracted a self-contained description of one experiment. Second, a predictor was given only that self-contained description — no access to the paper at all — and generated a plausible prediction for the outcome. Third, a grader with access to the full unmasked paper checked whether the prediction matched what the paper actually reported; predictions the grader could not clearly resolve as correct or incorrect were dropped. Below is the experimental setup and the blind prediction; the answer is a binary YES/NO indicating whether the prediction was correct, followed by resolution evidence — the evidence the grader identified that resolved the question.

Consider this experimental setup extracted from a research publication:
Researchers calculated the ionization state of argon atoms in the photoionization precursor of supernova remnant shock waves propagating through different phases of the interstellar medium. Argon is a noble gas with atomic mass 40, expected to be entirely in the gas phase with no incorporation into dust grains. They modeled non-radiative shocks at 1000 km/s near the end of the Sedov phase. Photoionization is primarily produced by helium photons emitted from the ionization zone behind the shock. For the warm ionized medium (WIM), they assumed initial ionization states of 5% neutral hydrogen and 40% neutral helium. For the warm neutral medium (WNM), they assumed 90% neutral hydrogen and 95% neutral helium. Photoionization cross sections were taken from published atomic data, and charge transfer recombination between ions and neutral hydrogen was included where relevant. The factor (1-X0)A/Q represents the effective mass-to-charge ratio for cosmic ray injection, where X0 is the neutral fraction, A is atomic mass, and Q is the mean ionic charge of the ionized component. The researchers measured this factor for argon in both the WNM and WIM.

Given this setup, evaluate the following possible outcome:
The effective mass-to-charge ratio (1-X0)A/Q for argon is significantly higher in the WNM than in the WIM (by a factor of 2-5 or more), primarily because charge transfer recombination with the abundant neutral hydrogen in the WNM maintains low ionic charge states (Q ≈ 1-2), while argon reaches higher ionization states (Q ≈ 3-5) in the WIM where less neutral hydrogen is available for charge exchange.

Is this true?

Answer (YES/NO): NO